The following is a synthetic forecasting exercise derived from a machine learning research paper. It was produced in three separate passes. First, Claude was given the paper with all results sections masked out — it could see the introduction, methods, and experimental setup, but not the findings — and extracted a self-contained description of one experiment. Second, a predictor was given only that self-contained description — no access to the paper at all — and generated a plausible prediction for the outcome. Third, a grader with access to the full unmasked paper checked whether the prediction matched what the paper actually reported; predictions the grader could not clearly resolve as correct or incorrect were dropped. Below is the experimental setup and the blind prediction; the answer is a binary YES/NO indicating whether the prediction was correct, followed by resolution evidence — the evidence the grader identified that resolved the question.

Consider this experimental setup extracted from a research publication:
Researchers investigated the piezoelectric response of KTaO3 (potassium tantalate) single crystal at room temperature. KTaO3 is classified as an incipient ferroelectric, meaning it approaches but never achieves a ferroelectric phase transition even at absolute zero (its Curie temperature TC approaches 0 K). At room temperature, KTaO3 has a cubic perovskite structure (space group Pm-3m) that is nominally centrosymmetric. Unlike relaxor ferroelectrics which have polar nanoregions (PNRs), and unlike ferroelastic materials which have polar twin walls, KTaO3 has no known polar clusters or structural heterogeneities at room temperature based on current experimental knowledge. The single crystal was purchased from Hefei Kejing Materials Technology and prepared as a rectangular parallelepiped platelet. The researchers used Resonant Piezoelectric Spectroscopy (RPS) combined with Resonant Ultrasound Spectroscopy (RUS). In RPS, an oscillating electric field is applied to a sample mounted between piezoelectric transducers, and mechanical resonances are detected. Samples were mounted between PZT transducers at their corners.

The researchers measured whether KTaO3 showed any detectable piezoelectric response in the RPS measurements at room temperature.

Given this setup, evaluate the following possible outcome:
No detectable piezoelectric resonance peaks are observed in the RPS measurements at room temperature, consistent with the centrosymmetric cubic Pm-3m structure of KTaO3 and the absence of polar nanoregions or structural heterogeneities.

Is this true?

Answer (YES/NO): NO